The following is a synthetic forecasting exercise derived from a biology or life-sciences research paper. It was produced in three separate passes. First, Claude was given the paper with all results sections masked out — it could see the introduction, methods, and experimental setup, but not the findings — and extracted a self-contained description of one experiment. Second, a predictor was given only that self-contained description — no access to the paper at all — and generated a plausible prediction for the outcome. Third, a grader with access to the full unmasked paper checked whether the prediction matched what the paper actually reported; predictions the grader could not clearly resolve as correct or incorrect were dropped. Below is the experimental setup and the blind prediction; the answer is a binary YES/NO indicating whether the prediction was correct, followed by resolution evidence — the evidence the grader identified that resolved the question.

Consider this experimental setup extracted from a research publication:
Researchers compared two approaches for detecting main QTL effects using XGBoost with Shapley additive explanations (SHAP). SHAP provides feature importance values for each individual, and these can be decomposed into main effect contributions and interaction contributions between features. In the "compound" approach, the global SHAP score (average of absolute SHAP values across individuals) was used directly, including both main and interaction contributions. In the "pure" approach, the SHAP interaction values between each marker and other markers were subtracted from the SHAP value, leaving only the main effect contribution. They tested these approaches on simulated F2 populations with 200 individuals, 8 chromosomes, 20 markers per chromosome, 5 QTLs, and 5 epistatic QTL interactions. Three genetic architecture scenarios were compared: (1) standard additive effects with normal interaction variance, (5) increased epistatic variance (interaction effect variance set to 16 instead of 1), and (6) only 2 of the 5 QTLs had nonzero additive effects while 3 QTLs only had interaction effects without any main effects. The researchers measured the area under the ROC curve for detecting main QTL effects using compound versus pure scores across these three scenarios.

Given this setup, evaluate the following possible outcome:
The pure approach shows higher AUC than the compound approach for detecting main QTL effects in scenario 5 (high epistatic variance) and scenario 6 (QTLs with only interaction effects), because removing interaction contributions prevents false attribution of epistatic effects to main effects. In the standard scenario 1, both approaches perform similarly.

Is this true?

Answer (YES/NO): NO